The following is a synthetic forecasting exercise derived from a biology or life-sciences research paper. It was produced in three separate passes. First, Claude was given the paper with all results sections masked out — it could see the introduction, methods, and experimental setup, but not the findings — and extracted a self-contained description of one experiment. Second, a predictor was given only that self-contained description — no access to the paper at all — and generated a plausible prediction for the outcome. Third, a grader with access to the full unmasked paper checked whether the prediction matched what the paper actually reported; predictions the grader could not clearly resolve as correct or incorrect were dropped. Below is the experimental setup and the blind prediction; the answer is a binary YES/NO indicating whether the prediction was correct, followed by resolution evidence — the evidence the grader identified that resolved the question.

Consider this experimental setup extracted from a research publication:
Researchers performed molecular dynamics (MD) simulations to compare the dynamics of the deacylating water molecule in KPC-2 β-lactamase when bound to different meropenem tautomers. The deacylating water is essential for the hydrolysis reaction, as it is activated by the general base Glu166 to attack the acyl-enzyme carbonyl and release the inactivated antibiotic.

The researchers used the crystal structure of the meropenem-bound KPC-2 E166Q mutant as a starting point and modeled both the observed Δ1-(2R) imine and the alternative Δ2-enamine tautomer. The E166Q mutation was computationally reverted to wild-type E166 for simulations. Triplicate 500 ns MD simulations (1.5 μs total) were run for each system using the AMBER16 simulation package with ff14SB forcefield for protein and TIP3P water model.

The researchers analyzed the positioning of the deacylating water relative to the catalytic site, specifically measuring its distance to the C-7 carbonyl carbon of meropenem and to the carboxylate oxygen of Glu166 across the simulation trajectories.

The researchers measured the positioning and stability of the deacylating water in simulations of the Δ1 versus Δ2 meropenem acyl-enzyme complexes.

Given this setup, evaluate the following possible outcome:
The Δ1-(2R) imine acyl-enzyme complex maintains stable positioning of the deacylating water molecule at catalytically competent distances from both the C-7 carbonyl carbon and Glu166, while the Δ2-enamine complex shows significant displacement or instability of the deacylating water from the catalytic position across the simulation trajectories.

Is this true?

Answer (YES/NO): NO